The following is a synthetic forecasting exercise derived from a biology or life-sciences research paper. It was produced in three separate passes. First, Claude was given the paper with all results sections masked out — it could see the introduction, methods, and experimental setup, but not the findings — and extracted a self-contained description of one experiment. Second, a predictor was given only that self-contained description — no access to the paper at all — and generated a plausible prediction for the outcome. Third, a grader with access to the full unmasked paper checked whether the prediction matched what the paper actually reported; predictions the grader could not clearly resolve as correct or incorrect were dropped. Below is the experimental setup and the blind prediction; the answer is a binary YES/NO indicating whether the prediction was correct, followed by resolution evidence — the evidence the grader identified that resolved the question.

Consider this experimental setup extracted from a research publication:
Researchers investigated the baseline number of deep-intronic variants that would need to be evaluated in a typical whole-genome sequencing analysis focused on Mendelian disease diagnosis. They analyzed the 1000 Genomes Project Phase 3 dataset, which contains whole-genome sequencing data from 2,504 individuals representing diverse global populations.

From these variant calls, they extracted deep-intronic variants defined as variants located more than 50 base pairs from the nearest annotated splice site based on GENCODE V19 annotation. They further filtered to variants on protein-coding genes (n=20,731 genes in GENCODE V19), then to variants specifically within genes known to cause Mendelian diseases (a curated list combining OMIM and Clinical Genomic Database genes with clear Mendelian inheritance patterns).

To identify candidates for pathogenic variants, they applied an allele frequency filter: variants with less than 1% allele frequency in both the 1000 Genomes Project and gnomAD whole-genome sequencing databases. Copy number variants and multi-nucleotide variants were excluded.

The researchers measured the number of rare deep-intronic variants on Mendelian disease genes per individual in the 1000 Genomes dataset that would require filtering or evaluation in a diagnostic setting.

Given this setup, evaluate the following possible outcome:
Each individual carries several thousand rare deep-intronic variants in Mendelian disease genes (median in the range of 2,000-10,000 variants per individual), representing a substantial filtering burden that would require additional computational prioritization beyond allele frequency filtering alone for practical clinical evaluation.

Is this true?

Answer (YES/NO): NO